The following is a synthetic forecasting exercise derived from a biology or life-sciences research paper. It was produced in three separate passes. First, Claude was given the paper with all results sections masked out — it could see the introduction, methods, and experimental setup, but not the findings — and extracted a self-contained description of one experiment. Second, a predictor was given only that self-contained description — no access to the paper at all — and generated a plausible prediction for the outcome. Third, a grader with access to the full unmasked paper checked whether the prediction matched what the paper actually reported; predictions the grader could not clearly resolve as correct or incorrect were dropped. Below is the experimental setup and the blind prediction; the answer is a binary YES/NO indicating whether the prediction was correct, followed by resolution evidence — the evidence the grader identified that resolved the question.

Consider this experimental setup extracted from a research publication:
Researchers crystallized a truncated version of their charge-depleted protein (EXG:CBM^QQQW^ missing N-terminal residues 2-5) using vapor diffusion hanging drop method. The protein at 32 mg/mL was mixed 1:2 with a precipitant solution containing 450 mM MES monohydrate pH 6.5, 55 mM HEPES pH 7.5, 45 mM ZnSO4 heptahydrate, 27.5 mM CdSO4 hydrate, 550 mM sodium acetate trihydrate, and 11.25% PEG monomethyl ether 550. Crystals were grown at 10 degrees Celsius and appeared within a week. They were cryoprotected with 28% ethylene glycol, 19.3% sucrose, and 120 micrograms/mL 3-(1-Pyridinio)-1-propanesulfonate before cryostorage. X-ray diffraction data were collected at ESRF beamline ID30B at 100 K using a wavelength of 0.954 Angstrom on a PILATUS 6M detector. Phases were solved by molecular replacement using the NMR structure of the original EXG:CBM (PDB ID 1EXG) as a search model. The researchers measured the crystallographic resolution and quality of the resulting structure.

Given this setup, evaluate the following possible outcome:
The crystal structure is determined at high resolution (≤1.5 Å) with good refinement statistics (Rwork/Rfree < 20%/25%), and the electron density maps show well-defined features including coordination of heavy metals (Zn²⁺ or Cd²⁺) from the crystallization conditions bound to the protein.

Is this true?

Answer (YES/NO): NO